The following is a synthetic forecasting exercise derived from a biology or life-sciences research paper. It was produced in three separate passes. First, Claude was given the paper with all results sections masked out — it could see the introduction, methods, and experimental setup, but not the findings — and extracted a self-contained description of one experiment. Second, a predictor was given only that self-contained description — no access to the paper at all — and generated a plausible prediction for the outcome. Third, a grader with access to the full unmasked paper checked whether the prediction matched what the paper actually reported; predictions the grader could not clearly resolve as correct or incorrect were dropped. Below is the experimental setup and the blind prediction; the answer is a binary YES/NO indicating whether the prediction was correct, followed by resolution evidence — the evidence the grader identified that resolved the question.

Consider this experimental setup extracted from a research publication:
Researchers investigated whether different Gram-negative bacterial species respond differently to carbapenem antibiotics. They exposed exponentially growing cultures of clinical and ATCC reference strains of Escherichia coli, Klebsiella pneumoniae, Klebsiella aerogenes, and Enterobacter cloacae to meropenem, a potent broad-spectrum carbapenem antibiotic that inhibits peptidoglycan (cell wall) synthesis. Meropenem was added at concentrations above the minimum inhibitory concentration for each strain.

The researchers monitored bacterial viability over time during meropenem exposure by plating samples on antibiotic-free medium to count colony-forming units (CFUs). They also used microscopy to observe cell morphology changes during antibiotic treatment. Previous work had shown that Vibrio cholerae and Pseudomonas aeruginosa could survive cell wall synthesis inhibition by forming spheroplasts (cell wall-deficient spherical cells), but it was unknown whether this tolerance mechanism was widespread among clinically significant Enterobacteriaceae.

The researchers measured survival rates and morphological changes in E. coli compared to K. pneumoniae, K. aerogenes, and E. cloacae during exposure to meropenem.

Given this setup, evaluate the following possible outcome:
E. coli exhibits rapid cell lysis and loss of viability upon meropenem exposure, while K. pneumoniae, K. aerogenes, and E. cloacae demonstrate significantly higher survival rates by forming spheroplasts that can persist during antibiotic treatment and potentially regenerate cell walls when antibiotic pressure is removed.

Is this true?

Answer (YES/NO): YES